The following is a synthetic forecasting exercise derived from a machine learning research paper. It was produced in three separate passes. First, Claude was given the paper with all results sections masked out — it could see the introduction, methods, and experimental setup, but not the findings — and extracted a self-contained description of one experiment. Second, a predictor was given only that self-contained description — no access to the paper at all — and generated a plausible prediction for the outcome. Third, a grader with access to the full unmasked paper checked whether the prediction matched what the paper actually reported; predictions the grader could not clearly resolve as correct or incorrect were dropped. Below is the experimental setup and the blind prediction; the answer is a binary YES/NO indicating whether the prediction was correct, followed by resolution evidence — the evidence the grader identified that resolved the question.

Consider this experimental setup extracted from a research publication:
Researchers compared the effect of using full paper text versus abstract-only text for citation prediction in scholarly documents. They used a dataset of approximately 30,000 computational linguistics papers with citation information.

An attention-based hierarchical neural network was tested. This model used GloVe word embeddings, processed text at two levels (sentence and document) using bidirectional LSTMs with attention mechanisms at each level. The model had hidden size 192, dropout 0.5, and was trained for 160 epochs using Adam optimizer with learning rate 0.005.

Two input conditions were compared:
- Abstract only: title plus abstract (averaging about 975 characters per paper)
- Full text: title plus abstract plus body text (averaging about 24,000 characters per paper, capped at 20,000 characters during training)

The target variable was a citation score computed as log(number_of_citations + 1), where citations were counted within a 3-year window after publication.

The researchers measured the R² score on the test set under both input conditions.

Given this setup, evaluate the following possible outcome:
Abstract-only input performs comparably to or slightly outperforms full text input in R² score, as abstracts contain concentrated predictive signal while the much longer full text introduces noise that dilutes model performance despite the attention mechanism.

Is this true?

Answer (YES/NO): NO